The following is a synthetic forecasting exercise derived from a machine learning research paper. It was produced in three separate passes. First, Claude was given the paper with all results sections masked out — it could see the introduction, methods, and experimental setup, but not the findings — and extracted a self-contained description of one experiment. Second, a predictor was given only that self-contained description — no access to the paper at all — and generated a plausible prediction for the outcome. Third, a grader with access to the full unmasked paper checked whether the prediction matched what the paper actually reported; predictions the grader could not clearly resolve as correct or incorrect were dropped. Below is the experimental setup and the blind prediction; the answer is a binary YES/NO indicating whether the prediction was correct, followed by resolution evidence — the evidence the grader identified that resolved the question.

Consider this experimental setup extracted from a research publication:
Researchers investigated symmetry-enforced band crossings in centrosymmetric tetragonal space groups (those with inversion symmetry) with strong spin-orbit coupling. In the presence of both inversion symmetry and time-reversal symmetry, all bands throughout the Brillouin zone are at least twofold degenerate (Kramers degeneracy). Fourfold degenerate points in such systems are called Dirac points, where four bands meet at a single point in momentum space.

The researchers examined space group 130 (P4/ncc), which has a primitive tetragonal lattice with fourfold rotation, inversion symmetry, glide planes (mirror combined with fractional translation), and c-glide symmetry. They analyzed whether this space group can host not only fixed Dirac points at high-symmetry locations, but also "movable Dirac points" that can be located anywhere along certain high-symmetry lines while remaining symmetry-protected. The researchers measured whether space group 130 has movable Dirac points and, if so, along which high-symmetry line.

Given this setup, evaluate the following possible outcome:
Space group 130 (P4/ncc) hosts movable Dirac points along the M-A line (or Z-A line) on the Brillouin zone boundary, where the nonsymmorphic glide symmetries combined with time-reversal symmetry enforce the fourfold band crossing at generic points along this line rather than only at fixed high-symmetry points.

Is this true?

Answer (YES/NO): NO